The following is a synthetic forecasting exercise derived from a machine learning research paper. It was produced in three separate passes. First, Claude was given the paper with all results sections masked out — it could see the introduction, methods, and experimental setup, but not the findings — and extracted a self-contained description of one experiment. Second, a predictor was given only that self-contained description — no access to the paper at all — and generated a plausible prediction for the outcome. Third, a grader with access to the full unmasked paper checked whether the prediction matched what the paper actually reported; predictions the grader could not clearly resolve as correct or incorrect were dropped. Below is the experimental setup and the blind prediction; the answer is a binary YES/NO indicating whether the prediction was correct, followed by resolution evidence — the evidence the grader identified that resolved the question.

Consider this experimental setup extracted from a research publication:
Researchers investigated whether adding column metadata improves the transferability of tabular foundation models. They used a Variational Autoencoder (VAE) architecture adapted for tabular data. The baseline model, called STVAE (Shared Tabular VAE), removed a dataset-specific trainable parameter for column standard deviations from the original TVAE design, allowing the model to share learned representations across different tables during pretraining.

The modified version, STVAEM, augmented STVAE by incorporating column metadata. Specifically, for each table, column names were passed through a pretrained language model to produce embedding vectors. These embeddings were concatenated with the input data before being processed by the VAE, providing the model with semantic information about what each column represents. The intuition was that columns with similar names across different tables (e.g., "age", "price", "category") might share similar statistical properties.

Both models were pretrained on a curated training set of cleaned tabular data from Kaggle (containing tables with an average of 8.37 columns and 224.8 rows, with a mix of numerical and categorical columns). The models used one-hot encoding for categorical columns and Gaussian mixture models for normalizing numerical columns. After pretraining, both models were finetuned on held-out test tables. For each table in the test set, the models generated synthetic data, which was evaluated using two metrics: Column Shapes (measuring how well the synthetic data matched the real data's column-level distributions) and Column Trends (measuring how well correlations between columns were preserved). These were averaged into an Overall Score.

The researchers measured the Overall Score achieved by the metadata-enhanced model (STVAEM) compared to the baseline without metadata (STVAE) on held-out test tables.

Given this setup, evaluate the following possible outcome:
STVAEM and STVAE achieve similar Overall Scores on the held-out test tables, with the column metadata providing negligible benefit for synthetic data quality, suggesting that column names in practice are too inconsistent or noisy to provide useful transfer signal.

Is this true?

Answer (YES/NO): NO